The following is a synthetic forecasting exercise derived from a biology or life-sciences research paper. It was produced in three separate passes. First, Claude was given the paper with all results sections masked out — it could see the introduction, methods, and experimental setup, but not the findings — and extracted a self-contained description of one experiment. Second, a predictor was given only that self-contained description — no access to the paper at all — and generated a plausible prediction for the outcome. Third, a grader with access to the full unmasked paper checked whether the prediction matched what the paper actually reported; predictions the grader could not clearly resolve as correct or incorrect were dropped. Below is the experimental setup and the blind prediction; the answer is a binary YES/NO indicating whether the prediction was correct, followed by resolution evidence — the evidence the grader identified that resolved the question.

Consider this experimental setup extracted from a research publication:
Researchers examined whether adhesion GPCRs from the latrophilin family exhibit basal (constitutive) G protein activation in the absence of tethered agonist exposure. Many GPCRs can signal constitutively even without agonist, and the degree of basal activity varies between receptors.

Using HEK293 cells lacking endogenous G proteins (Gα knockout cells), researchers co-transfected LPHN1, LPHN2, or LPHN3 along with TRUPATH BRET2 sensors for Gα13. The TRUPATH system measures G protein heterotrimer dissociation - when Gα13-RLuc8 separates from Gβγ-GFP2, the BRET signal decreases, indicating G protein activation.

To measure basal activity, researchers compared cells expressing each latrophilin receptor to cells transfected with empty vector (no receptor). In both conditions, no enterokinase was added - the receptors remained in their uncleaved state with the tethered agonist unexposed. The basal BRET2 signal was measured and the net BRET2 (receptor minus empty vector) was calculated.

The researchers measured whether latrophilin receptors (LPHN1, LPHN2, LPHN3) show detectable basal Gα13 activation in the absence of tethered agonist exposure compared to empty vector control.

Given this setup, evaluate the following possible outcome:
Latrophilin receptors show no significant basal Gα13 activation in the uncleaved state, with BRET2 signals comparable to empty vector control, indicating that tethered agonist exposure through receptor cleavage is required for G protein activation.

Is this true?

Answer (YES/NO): NO